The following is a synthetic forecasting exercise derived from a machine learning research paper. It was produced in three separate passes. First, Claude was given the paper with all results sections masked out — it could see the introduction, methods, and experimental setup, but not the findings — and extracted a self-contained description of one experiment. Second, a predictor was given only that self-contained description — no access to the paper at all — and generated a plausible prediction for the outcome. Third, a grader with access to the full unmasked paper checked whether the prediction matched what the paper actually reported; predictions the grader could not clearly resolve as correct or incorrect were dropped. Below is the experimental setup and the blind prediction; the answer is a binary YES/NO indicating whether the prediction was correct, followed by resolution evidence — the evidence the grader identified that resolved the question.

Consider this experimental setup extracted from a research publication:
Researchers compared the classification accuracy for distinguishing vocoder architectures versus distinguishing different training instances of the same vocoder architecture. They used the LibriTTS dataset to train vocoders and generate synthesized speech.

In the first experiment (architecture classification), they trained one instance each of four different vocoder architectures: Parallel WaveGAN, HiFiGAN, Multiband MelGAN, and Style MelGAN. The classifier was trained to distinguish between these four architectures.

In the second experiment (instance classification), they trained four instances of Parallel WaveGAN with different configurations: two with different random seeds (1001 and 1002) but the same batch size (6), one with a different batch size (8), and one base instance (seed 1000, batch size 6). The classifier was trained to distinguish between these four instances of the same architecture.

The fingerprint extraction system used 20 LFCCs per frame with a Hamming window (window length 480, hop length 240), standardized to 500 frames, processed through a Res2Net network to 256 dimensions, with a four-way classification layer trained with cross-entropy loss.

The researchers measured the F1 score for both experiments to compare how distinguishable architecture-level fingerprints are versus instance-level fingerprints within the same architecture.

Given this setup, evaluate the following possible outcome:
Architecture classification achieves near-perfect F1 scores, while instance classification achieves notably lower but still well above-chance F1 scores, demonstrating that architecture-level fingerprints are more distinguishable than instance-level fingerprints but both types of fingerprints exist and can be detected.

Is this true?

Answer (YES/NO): NO